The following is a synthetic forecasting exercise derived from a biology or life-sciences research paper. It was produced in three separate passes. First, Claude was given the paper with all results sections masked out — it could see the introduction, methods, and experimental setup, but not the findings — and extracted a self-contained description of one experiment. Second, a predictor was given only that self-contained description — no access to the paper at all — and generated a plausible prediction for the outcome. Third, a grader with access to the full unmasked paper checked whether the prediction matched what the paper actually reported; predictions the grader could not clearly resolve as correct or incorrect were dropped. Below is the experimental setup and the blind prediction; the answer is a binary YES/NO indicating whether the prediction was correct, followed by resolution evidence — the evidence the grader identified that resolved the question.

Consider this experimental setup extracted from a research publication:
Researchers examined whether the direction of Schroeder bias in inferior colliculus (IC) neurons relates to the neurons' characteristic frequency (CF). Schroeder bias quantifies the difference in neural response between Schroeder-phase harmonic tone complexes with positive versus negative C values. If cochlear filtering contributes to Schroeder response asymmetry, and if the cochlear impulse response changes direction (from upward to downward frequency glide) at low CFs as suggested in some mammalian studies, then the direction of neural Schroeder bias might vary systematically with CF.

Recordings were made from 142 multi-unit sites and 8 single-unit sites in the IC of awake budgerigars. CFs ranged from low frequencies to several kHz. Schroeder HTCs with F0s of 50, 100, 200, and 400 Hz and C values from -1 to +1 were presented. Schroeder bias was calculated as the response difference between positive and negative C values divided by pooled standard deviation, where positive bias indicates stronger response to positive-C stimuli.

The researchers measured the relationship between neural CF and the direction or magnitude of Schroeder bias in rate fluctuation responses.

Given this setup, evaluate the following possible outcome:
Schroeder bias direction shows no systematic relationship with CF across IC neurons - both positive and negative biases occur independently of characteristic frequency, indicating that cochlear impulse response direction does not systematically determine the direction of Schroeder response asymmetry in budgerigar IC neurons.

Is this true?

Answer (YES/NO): NO